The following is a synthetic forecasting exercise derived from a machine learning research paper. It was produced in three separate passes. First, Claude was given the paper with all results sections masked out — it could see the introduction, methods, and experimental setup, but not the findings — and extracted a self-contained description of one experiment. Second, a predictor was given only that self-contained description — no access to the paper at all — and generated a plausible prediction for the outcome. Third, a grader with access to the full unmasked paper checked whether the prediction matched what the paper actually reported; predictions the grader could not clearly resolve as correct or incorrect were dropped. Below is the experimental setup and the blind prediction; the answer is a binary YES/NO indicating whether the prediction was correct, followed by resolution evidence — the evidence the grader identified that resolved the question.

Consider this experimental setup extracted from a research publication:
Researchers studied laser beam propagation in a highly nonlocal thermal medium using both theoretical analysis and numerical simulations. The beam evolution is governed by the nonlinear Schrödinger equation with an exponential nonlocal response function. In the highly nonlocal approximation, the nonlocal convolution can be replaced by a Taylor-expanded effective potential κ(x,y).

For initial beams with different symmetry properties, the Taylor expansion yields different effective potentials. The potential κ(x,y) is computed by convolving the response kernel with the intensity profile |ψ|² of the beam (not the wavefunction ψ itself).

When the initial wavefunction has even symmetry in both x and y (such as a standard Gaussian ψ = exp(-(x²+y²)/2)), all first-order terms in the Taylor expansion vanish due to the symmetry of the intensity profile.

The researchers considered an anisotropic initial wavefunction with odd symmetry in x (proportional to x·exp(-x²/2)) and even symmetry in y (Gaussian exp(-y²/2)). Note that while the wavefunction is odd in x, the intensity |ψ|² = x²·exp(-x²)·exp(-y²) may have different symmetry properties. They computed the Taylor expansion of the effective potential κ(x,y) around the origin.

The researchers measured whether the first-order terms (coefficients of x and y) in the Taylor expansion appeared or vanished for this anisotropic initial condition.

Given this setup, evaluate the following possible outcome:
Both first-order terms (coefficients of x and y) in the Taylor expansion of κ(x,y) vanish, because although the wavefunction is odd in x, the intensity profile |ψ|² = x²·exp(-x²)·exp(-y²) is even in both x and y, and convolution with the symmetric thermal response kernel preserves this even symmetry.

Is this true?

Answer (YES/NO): YES